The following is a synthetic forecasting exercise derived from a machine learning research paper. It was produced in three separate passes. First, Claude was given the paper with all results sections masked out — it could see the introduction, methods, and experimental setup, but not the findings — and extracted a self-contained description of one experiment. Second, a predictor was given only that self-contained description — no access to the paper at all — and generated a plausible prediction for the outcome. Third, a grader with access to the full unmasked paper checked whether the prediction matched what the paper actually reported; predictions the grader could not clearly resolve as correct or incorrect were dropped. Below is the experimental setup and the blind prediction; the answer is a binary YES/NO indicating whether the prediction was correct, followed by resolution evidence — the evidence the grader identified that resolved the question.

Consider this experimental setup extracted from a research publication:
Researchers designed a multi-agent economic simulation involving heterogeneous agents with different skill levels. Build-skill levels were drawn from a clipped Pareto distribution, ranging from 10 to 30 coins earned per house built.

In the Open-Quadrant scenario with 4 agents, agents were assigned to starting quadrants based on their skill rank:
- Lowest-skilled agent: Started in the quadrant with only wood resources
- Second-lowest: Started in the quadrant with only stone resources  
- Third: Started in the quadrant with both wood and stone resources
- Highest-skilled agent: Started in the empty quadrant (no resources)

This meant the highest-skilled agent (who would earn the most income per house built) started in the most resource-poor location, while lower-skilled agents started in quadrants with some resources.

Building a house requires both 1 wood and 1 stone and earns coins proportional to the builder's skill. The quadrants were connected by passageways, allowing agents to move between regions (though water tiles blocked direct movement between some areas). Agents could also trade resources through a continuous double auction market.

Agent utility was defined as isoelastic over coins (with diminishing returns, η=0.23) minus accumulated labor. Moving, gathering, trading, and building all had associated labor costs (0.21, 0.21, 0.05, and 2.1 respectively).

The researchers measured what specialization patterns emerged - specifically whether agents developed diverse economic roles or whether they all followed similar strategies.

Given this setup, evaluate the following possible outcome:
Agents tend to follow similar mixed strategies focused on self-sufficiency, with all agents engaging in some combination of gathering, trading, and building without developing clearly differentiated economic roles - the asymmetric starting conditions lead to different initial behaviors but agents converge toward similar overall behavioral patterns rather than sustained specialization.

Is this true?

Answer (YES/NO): NO